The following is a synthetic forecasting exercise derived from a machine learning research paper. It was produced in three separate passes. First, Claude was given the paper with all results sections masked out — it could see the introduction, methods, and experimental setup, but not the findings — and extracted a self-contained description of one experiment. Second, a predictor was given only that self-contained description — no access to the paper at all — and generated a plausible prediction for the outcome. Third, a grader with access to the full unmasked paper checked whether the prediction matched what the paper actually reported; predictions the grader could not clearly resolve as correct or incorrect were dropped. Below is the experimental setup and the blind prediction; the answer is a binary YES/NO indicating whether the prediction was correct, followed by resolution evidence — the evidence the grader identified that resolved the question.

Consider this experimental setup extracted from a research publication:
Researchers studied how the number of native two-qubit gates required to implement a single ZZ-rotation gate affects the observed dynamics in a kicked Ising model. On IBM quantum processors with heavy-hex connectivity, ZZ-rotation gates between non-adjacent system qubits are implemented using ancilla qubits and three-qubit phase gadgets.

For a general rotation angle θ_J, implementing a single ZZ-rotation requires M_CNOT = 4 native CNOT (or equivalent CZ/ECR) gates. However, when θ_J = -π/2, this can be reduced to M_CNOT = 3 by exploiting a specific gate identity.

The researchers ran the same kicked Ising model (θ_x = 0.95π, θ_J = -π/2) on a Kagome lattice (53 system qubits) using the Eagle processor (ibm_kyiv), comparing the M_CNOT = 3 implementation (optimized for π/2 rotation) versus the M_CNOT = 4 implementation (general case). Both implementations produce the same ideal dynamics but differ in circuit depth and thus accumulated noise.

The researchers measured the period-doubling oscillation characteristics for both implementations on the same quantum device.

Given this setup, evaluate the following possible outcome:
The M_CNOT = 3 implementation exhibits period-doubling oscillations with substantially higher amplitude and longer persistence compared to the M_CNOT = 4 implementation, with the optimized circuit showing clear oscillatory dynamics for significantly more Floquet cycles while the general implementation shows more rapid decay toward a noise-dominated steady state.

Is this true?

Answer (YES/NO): NO